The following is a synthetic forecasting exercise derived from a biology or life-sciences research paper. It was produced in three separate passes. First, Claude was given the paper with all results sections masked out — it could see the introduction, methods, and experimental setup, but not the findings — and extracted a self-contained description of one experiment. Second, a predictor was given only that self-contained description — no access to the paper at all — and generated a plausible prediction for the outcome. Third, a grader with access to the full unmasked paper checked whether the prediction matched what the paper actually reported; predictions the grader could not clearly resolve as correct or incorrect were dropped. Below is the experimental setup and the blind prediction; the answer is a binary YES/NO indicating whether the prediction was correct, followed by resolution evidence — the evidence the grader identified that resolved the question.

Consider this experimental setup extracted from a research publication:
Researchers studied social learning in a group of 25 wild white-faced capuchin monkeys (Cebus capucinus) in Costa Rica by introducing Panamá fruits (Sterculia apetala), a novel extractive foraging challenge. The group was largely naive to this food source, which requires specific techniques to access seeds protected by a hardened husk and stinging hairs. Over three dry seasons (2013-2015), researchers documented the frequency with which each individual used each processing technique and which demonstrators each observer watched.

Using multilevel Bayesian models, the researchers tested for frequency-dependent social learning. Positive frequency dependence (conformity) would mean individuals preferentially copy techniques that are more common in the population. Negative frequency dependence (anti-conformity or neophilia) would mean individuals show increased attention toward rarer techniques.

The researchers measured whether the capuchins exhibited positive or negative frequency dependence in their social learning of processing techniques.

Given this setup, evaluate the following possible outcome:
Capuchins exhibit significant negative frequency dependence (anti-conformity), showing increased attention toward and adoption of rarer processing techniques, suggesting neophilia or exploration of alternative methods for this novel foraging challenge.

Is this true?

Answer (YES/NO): NO